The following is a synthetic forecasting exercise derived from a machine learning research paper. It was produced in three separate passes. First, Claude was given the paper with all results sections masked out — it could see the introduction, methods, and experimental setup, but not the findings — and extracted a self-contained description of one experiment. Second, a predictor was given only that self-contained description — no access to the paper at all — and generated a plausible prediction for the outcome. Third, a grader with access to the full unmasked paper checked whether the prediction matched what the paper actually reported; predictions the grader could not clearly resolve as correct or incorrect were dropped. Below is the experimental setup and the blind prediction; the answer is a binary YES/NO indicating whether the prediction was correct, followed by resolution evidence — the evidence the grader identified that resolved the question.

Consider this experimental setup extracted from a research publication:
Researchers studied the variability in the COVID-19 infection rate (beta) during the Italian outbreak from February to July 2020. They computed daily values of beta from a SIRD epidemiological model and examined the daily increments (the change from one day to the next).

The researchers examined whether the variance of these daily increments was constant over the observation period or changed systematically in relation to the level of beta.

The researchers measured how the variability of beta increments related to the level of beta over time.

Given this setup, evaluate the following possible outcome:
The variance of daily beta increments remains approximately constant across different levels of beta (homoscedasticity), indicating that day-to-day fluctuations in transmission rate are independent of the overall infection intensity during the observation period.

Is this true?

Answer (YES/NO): NO